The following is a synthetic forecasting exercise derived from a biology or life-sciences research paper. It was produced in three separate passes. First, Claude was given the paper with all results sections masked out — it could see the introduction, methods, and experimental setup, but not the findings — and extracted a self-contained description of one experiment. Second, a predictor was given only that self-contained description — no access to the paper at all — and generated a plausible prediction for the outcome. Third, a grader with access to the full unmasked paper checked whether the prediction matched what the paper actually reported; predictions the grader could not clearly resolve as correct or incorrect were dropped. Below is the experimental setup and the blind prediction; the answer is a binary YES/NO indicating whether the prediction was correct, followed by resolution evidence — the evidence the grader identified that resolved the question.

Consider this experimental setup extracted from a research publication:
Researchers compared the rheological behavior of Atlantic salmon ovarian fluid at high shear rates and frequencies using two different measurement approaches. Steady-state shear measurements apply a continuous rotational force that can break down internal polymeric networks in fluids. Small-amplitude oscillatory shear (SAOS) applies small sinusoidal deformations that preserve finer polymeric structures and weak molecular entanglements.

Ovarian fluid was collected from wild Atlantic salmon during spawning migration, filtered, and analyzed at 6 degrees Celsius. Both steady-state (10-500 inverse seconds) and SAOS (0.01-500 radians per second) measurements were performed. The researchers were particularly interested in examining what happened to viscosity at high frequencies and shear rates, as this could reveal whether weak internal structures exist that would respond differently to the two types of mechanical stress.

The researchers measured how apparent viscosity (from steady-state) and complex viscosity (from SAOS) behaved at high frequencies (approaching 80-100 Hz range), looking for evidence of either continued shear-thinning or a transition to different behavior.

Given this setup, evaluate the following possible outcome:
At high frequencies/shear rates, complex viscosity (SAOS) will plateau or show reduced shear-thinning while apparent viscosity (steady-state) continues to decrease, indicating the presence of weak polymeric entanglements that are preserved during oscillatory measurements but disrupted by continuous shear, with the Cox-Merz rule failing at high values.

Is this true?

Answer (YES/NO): NO